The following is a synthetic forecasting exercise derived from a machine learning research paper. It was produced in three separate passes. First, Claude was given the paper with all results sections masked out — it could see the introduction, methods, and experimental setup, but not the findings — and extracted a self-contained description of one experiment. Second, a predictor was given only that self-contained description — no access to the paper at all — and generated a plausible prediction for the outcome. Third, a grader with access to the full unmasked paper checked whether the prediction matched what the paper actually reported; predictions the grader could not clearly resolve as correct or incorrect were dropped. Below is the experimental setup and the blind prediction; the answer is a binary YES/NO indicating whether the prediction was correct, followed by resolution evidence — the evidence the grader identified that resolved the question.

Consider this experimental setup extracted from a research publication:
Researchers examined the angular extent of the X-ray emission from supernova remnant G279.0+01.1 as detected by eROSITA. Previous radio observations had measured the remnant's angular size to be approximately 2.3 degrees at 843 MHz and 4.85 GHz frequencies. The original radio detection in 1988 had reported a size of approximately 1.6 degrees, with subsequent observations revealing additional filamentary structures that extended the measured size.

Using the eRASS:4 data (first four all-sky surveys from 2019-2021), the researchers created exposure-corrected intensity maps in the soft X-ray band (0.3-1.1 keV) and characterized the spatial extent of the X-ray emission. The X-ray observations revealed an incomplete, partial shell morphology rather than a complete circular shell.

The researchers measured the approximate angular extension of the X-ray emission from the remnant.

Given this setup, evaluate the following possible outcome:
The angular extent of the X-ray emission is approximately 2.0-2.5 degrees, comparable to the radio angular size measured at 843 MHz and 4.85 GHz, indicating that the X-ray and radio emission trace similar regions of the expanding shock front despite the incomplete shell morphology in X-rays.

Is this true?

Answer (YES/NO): NO